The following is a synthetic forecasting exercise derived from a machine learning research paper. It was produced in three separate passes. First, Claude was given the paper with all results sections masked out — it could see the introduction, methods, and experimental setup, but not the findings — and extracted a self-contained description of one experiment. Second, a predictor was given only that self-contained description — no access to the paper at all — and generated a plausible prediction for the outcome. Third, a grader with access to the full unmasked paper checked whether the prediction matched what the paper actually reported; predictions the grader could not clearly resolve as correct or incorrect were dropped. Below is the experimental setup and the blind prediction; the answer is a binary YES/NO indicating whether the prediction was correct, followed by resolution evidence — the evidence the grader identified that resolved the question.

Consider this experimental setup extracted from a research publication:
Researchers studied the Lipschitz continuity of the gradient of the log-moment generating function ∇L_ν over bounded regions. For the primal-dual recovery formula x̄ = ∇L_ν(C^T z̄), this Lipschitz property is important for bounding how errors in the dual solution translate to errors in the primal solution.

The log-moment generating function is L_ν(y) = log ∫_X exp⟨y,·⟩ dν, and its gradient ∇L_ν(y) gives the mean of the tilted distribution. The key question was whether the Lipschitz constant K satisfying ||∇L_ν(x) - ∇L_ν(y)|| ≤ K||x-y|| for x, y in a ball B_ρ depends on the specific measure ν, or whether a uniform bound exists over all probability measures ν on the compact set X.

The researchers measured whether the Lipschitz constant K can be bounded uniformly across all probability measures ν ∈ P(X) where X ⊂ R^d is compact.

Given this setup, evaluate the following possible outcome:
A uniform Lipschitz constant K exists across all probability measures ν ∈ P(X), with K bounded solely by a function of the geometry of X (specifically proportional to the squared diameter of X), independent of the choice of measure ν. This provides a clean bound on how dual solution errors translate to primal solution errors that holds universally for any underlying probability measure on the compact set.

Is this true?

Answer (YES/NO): NO